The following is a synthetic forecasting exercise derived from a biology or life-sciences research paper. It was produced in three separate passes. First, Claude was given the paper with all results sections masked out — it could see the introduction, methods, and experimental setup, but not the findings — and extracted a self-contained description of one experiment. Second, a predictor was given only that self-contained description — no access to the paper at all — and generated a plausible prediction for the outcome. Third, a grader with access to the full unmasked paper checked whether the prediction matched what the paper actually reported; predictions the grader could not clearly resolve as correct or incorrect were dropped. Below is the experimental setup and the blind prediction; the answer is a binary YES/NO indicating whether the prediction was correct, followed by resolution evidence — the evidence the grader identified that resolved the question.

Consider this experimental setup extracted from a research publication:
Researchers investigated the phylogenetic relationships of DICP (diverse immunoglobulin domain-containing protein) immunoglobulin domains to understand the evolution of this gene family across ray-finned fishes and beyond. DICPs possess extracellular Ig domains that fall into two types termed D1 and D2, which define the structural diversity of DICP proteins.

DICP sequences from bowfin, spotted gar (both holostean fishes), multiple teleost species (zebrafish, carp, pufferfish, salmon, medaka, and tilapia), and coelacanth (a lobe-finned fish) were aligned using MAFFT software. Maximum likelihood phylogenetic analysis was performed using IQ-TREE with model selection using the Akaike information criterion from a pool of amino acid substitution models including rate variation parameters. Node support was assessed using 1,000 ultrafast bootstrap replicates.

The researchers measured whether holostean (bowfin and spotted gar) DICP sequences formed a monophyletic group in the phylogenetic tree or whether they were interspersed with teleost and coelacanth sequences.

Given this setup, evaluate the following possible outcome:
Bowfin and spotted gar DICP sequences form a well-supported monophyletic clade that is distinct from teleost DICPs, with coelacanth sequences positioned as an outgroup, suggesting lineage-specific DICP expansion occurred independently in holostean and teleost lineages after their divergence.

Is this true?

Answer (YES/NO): NO